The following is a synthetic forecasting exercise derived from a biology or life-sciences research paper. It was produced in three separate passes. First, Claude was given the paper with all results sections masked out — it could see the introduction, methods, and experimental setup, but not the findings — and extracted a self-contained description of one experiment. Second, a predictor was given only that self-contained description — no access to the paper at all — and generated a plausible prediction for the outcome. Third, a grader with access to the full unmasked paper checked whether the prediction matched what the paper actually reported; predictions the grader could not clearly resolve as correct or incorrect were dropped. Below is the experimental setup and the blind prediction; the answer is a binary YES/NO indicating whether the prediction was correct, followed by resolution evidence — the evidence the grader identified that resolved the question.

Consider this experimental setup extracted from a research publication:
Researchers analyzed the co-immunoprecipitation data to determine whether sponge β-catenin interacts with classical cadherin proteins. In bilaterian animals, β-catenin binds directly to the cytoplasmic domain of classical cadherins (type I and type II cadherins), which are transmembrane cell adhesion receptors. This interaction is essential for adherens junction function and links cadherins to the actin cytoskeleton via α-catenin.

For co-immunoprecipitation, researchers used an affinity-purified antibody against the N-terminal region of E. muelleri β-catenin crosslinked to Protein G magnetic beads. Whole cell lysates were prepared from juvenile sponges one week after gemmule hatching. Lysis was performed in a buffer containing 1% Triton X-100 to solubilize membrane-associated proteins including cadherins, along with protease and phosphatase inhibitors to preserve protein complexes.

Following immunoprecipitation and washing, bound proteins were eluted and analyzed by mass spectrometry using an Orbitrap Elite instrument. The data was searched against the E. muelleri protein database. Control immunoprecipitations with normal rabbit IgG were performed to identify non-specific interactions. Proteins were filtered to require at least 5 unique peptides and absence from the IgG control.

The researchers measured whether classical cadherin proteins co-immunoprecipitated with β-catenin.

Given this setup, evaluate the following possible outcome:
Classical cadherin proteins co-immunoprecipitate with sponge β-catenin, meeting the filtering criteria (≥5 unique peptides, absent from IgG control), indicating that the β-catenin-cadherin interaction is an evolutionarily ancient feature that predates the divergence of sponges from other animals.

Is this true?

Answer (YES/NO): YES